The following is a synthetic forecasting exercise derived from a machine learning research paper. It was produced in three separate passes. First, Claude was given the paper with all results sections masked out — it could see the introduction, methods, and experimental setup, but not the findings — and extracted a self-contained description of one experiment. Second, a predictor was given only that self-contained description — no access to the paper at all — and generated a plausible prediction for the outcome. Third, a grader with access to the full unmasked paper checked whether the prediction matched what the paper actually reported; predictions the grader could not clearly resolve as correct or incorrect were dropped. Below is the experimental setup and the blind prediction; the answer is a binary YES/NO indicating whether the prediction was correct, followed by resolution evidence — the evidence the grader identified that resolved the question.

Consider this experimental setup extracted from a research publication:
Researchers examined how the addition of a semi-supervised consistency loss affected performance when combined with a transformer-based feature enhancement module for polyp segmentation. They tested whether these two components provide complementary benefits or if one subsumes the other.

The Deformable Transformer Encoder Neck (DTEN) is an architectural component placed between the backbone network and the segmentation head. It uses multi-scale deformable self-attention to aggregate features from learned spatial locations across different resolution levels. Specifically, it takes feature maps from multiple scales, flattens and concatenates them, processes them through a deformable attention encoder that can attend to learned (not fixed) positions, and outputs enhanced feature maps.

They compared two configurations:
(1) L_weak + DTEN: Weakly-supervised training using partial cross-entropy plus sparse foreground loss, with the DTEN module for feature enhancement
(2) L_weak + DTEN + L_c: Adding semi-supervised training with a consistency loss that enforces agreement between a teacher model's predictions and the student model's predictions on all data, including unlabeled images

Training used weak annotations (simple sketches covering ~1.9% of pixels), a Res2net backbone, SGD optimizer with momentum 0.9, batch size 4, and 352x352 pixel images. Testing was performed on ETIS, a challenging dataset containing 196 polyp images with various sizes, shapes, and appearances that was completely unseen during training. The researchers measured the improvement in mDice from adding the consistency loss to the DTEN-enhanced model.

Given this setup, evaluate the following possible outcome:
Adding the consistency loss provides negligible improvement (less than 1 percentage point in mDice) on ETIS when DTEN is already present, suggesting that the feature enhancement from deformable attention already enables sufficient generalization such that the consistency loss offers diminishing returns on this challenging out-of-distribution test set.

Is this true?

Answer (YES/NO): NO